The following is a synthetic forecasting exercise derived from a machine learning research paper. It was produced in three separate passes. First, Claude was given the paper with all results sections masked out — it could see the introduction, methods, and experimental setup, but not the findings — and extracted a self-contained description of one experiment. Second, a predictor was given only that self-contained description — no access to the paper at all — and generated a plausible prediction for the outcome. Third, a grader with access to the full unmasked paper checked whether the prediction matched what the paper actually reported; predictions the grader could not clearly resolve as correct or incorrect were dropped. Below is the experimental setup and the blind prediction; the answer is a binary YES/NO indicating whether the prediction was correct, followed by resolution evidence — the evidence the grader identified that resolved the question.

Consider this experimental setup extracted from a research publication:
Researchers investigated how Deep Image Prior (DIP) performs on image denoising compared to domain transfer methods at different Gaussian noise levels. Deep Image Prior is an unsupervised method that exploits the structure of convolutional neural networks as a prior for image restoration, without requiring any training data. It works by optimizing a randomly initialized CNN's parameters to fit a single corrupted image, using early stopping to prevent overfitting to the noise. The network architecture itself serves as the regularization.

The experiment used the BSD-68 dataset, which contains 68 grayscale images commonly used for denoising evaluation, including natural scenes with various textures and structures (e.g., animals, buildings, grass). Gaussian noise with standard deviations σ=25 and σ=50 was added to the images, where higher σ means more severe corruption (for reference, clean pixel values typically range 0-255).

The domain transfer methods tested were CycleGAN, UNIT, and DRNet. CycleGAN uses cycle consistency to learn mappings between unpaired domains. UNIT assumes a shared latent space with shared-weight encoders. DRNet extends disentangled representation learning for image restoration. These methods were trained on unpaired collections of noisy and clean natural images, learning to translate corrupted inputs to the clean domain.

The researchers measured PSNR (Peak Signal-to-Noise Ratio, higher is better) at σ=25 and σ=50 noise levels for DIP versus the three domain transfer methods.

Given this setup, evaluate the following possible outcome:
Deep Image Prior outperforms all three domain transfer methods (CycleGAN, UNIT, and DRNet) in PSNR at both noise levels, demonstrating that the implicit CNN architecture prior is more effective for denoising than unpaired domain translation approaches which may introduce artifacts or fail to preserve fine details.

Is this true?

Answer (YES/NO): YES